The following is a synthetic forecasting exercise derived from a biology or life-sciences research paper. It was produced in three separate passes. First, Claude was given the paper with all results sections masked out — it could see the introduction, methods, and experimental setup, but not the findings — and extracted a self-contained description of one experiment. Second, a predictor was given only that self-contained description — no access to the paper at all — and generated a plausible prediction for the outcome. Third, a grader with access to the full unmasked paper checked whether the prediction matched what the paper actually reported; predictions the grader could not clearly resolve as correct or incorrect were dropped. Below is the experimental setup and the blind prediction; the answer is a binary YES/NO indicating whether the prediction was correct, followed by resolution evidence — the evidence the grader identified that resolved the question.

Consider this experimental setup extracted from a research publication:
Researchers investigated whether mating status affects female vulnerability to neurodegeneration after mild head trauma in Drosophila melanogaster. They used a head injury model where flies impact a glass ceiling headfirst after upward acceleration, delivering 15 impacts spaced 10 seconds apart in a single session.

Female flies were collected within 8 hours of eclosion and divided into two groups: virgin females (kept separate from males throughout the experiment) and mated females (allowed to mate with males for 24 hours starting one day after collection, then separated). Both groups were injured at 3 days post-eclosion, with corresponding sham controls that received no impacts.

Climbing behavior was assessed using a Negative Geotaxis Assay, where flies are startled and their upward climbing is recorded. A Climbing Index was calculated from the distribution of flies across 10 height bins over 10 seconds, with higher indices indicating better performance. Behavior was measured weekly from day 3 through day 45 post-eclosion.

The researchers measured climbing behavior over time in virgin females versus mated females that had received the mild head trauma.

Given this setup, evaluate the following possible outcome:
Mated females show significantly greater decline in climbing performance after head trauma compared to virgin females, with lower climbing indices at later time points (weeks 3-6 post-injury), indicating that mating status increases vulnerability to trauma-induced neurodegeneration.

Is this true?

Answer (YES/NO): YES